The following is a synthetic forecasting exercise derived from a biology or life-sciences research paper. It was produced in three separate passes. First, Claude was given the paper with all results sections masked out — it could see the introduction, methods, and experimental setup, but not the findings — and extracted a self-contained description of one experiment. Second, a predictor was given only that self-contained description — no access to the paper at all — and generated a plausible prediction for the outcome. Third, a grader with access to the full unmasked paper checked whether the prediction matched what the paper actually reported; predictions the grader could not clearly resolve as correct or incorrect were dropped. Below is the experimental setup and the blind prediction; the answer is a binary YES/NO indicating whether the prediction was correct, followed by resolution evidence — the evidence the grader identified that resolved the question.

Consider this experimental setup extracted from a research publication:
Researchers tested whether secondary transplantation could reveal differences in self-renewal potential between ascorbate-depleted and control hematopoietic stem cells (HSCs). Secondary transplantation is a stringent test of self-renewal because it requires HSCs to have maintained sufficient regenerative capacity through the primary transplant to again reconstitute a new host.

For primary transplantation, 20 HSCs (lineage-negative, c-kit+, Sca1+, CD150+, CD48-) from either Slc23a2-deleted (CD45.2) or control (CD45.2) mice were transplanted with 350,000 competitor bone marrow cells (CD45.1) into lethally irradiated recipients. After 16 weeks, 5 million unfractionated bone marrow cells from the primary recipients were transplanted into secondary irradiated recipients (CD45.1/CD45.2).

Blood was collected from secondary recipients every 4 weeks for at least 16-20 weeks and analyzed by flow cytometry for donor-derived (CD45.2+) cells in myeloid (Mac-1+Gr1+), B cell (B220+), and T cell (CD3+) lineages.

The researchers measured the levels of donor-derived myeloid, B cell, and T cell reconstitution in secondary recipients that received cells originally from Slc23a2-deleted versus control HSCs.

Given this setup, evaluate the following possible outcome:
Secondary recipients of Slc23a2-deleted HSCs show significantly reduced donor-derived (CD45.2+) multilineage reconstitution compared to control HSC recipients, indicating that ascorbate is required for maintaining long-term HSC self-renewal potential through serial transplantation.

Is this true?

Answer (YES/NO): NO